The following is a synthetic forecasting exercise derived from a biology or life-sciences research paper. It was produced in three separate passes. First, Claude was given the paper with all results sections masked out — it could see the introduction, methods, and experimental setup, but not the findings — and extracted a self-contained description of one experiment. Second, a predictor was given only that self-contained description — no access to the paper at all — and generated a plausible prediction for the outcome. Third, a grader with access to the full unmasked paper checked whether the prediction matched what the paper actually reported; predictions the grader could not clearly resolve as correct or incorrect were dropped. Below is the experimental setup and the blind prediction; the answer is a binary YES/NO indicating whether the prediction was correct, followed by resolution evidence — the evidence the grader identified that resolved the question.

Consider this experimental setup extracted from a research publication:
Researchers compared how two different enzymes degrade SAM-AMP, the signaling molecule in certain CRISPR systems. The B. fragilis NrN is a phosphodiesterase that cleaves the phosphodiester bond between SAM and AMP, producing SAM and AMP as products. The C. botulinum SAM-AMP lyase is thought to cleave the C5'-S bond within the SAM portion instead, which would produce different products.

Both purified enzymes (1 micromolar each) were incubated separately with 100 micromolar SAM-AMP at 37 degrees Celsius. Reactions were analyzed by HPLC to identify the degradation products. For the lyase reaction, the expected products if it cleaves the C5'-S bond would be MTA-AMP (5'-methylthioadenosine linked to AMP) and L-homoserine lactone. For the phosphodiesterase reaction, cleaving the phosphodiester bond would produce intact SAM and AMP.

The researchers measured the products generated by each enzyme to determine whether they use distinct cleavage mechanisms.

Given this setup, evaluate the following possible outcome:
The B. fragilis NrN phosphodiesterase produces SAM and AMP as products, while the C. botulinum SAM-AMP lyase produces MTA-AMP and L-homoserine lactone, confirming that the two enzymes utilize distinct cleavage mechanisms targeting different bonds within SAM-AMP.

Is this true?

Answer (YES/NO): YES